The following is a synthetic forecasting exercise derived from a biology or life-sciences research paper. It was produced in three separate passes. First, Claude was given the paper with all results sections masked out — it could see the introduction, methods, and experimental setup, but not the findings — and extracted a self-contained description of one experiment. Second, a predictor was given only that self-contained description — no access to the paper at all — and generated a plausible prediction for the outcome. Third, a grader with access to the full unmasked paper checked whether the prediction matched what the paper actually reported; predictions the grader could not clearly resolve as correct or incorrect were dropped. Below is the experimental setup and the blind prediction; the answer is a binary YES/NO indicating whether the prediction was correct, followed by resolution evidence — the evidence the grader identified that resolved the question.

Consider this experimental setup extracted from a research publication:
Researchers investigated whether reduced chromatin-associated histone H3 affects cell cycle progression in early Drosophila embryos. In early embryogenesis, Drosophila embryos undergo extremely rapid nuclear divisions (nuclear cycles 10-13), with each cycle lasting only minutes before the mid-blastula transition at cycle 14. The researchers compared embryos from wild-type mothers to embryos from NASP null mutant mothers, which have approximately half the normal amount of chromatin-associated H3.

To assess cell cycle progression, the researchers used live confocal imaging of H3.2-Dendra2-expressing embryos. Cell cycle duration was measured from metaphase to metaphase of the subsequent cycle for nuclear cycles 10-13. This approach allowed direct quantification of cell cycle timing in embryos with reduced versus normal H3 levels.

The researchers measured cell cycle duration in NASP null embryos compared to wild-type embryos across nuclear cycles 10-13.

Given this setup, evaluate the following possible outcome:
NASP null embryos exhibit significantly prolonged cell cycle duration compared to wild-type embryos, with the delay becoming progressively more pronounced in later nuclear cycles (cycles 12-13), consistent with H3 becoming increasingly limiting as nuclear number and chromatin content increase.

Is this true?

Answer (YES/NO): NO